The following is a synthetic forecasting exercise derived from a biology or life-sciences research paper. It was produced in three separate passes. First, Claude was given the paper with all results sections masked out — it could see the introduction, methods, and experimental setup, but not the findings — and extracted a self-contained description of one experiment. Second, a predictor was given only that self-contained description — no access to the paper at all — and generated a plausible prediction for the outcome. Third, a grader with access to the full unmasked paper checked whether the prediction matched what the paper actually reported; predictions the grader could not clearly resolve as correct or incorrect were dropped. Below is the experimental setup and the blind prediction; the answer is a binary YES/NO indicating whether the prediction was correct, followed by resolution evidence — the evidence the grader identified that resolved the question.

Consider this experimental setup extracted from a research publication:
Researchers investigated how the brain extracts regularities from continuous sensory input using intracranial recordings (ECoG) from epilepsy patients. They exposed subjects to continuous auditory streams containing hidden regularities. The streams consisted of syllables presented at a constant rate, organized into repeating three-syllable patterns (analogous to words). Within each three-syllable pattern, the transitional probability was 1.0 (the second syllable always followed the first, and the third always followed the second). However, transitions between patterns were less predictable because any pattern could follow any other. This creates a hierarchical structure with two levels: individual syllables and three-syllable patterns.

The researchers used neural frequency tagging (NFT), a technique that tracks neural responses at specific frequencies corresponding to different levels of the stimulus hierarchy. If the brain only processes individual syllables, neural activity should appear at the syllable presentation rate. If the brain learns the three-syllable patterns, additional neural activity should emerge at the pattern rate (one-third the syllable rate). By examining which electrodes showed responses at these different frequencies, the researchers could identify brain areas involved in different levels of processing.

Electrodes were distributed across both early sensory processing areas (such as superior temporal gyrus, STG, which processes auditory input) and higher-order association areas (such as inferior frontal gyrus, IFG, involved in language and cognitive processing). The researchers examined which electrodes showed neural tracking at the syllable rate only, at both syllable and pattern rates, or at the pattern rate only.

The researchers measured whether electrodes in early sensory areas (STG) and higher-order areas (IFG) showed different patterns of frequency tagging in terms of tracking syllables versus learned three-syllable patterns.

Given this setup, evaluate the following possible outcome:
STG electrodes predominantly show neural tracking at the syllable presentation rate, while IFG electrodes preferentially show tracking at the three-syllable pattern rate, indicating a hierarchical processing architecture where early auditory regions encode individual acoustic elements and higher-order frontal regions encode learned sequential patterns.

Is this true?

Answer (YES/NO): NO